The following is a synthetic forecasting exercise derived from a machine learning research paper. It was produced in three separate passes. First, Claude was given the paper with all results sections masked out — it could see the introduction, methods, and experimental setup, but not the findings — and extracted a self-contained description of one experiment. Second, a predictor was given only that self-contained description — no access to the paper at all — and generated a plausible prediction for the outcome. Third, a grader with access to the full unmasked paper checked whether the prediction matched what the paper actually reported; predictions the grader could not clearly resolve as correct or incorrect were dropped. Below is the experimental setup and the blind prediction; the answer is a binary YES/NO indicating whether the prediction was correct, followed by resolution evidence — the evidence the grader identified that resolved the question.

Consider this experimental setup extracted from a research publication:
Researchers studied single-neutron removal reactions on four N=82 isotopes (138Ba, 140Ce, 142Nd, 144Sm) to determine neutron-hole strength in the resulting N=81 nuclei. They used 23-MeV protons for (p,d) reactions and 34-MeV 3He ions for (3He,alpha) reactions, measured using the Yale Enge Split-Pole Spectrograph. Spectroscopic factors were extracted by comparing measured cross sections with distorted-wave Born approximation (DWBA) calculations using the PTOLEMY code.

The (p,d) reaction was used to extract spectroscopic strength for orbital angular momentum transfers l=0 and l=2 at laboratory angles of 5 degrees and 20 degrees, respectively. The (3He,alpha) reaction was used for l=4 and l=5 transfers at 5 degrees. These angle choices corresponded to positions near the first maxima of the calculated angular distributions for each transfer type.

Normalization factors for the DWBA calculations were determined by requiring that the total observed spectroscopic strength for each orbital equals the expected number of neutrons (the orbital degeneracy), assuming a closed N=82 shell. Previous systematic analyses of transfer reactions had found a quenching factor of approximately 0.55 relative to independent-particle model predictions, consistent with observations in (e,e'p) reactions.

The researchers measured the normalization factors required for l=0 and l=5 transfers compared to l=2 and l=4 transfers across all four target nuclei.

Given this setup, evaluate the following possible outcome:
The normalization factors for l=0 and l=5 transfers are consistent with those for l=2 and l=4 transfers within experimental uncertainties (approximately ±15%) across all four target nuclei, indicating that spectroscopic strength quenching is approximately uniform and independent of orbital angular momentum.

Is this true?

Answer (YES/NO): NO